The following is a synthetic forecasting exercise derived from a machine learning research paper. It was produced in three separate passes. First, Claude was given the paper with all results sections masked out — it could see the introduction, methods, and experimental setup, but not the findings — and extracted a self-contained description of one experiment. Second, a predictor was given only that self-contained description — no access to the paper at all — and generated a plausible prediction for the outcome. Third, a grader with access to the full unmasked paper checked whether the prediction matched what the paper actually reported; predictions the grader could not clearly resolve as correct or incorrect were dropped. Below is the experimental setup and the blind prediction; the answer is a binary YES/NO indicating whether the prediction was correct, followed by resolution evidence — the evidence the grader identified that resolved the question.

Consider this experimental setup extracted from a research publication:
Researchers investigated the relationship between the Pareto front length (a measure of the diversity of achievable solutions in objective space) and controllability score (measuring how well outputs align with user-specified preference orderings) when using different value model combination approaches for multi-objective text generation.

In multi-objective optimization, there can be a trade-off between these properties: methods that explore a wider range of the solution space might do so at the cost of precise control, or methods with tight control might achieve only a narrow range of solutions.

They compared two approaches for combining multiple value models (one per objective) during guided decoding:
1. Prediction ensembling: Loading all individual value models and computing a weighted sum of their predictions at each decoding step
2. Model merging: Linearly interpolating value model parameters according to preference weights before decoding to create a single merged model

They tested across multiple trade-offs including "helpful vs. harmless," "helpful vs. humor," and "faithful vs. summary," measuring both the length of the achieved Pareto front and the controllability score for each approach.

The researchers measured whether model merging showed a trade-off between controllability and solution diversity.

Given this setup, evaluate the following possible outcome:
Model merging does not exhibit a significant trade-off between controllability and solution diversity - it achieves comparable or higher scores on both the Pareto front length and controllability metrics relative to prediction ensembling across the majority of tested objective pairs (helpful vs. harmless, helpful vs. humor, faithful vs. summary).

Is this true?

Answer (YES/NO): YES